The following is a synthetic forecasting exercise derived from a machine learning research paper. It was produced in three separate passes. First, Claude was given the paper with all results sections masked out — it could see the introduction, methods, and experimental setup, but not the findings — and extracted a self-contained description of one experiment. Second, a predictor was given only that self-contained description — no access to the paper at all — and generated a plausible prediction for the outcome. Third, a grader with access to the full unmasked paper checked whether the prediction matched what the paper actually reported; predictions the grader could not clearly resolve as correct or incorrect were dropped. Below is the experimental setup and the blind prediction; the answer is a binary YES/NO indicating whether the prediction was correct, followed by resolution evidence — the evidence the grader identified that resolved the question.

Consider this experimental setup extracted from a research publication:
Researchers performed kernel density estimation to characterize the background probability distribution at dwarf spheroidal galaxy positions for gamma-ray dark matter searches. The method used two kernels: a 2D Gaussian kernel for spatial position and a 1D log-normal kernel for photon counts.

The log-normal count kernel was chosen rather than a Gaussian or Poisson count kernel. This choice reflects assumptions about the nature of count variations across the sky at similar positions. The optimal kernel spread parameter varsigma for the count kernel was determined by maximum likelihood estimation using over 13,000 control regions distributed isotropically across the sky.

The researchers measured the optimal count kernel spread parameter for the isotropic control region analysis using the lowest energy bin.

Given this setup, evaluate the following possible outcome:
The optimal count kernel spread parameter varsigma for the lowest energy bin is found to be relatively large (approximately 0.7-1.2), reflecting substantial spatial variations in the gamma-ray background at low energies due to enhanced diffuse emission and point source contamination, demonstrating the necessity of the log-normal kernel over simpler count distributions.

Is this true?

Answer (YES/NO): NO